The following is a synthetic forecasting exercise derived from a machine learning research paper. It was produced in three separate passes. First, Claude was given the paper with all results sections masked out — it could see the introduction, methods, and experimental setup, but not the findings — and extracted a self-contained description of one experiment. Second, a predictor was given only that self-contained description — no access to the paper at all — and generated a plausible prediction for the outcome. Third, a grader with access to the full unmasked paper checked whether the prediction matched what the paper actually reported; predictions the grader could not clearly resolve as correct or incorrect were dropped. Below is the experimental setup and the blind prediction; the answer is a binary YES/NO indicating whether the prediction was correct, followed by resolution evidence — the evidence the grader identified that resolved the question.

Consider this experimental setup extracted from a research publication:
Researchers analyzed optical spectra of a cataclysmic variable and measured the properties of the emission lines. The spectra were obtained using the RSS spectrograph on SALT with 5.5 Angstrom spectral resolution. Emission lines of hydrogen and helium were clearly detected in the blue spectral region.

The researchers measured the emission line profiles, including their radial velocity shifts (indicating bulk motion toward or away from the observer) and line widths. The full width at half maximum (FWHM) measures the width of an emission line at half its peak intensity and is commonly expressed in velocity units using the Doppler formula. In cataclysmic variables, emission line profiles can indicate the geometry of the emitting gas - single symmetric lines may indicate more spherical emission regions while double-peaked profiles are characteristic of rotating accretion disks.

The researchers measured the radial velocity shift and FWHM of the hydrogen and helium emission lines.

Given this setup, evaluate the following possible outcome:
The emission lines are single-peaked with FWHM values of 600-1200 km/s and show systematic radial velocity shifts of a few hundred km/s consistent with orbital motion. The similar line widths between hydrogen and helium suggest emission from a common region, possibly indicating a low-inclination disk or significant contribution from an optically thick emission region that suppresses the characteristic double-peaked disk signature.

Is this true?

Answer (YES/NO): NO